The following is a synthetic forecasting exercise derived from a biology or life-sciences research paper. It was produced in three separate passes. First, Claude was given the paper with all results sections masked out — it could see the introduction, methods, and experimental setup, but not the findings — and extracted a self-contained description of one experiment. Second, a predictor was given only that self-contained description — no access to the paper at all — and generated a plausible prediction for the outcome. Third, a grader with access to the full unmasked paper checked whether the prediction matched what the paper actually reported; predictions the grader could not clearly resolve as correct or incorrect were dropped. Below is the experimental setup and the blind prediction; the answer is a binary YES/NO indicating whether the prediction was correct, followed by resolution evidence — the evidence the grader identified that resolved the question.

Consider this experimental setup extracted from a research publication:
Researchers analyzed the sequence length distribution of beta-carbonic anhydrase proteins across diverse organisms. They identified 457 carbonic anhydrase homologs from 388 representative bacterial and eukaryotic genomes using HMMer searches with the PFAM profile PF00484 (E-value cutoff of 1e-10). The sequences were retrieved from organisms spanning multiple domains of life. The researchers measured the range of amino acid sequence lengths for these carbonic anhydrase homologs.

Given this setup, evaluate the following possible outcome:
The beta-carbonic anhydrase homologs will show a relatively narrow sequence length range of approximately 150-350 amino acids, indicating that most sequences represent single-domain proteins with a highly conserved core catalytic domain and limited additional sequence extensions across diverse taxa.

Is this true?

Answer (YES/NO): NO